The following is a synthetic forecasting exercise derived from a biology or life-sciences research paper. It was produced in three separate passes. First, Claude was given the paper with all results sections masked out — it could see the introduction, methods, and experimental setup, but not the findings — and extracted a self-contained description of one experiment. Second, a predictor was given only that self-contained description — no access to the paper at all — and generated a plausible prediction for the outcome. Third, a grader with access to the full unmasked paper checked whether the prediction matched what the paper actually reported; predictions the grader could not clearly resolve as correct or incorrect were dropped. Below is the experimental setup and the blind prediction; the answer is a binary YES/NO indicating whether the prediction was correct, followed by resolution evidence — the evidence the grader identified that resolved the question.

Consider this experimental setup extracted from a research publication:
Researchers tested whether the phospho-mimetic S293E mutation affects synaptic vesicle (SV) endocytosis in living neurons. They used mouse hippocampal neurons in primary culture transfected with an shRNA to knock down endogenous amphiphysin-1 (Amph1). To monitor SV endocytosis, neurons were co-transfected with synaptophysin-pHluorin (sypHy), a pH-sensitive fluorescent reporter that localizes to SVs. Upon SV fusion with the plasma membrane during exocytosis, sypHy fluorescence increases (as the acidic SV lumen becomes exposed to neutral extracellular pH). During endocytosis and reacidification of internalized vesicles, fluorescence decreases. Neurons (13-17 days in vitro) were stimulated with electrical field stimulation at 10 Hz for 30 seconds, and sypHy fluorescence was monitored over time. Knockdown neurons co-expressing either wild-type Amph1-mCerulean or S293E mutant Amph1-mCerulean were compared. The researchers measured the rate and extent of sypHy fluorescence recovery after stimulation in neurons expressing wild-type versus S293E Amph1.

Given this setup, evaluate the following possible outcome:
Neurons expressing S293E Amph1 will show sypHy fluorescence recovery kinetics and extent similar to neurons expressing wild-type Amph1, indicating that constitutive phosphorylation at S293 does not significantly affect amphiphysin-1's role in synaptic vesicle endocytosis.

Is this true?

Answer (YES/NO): NO